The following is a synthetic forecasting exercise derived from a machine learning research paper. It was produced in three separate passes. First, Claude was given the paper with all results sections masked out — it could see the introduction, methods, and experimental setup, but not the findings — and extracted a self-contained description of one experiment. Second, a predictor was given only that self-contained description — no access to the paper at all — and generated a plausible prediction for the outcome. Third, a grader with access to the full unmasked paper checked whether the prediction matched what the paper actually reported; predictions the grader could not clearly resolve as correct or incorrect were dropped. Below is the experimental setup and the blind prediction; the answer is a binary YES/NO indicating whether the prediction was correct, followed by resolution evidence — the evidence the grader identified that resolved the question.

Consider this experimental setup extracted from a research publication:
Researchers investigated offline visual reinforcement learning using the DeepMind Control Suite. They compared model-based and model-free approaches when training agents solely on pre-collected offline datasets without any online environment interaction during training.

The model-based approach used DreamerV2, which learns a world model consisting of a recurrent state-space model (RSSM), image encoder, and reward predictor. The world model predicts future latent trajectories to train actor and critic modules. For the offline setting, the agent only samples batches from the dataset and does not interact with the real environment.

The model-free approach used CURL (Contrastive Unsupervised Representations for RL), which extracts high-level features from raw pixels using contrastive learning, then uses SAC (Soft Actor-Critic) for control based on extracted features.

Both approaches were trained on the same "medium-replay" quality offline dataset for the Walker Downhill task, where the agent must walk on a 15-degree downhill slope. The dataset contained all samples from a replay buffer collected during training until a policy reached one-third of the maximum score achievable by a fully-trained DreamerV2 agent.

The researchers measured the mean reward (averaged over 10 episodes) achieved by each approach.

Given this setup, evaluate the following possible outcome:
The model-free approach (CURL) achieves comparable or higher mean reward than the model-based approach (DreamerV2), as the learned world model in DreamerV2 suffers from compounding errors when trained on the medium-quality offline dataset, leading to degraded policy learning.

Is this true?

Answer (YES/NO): NO